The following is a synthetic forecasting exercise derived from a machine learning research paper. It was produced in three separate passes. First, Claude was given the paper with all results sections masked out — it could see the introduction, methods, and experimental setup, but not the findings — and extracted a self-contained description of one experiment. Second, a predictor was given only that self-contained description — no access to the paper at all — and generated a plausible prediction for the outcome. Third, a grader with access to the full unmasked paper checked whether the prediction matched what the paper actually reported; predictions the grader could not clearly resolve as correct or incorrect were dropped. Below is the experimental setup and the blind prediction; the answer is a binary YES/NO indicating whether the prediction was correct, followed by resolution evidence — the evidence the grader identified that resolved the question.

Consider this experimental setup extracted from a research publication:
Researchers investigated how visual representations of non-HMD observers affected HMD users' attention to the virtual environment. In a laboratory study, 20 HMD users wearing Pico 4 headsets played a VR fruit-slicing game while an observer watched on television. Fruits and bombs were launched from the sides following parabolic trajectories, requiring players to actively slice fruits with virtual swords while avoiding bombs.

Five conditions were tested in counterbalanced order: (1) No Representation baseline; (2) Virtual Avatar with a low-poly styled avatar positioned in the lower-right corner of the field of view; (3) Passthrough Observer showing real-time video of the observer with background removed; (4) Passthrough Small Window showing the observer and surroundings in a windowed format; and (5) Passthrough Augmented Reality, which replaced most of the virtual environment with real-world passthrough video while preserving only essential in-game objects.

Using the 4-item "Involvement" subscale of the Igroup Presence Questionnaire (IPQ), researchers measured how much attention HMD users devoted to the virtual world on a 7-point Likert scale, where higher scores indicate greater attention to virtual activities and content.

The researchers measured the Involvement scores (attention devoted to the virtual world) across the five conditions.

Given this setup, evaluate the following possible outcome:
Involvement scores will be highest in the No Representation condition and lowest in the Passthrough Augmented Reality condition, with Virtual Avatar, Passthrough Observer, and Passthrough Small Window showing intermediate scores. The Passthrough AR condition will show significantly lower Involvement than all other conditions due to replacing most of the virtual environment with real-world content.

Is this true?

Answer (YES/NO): YES